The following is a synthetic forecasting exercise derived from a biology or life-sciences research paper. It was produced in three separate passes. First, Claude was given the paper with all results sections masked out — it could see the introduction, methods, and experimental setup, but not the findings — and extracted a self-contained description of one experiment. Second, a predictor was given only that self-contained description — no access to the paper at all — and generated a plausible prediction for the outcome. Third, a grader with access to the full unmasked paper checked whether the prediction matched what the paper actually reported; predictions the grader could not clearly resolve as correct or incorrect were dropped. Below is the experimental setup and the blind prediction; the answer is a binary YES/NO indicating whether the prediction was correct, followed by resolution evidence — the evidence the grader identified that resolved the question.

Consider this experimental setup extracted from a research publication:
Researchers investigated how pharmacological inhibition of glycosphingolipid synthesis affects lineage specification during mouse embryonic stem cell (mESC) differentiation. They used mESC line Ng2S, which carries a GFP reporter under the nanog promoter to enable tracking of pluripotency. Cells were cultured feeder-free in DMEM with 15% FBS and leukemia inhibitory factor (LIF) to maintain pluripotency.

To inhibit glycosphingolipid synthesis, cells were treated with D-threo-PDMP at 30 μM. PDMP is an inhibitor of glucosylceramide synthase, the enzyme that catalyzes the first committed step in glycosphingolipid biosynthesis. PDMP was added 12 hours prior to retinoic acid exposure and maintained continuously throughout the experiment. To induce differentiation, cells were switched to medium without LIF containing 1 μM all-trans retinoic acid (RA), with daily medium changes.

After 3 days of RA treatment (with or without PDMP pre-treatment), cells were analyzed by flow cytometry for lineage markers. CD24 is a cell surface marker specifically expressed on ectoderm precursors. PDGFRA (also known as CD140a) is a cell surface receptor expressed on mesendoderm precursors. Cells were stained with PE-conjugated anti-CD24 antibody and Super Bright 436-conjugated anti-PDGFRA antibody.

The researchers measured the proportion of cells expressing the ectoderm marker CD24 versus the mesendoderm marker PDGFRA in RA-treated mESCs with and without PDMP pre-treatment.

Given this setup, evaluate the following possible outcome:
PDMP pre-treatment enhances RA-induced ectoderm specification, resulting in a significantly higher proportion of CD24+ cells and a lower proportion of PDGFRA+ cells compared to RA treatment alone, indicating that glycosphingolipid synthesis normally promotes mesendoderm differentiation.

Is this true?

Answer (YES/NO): NO